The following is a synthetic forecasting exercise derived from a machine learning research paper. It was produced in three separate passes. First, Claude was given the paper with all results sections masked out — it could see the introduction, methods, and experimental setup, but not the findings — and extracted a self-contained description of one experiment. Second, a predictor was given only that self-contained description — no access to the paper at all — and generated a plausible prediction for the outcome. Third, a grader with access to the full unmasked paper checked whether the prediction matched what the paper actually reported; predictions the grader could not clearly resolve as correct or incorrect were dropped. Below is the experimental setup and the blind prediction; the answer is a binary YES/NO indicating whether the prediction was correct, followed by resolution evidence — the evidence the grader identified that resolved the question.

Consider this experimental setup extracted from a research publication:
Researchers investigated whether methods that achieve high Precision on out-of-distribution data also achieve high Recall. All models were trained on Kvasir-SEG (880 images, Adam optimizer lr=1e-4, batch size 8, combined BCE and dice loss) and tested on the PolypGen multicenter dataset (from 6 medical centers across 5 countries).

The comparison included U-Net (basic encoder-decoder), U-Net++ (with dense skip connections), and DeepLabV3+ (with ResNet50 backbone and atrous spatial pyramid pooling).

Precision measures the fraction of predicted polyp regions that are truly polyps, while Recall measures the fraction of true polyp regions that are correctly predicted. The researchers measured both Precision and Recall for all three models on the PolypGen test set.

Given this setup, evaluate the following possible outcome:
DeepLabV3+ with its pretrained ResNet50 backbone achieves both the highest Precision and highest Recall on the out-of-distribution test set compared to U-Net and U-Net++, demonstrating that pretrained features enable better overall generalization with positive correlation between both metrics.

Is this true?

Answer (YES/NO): YES